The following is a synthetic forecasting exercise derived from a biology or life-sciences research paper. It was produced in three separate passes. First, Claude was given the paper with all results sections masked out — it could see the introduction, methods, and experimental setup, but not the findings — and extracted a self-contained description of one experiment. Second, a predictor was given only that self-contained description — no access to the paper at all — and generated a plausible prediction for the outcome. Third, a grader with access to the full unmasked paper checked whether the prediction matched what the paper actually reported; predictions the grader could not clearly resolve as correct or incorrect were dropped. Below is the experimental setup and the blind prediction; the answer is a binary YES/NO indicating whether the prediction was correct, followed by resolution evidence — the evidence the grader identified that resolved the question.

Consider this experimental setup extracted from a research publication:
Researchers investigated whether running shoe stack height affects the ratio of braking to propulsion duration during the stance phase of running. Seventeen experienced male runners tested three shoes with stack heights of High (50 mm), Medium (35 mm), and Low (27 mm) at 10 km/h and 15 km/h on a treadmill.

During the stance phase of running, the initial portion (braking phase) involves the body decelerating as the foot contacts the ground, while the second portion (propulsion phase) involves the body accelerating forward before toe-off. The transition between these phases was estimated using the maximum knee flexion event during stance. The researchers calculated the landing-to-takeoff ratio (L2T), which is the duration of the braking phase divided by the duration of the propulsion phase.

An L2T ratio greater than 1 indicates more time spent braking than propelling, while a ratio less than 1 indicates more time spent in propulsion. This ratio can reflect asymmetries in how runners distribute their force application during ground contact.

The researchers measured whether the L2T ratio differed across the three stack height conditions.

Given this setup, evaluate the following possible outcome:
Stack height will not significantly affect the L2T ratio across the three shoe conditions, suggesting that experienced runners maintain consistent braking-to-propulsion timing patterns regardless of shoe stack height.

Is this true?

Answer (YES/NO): YES